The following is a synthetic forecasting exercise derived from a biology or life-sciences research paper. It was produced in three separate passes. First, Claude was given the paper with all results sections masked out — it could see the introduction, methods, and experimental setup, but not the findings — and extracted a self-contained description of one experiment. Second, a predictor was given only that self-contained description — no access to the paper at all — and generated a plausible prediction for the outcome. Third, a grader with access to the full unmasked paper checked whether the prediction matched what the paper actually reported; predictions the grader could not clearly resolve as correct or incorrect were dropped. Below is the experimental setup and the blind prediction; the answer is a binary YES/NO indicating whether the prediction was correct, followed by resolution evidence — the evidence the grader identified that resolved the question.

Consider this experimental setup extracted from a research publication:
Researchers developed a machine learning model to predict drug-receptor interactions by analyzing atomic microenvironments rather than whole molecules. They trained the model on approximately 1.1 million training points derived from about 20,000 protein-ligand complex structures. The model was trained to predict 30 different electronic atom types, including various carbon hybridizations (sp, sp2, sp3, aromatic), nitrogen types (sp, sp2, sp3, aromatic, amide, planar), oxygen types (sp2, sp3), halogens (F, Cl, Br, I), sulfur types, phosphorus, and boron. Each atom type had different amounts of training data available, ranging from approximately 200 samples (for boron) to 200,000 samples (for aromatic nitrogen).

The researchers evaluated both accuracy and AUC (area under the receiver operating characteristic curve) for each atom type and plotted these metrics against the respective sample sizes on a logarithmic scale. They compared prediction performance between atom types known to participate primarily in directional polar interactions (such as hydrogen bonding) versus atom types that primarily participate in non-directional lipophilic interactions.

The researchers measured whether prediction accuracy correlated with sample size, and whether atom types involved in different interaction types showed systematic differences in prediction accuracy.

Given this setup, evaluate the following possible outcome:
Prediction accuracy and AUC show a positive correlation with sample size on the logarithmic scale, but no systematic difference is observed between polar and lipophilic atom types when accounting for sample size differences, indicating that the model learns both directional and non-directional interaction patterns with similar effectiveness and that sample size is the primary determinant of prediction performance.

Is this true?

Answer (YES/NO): NO